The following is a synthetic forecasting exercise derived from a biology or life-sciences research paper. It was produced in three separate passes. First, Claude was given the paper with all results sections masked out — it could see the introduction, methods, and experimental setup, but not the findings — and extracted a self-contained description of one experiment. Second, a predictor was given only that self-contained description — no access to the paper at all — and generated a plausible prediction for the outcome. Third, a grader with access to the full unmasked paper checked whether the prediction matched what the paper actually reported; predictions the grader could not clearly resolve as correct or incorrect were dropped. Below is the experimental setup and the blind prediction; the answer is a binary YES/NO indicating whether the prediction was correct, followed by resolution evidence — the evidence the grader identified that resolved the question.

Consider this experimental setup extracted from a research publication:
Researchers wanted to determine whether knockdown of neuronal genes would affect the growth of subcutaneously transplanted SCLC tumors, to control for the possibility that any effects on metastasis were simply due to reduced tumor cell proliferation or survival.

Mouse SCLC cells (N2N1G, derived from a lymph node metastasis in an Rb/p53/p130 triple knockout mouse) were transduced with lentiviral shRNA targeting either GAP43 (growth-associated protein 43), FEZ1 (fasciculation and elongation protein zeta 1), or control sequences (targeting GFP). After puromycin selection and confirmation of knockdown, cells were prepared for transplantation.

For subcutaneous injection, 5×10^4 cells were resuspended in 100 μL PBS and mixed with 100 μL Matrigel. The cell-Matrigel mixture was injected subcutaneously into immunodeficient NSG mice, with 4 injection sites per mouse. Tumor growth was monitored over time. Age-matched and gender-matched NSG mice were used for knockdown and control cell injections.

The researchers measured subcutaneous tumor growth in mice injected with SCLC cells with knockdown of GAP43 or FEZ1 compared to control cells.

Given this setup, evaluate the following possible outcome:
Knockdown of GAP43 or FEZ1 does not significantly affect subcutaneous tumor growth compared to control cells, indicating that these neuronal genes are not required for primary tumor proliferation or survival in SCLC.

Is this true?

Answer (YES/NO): YES